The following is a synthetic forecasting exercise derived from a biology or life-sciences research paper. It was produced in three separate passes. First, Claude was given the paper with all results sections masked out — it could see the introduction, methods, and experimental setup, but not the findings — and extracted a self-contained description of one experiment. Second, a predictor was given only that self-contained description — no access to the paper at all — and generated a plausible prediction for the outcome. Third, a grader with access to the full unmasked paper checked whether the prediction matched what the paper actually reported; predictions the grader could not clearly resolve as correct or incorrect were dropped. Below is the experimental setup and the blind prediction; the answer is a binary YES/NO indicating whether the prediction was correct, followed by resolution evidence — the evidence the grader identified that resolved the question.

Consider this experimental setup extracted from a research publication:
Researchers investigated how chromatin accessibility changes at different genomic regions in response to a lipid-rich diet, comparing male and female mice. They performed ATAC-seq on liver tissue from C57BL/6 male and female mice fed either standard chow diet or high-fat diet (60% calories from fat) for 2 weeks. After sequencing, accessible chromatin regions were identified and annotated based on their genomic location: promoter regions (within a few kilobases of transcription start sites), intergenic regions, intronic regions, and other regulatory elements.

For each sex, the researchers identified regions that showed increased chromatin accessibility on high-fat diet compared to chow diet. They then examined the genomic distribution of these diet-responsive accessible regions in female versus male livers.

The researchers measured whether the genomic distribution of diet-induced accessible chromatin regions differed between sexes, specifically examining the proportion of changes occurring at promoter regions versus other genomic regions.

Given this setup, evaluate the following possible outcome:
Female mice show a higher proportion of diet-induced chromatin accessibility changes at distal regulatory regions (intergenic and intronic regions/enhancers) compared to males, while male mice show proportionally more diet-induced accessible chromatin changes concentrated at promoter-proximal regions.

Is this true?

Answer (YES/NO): NO